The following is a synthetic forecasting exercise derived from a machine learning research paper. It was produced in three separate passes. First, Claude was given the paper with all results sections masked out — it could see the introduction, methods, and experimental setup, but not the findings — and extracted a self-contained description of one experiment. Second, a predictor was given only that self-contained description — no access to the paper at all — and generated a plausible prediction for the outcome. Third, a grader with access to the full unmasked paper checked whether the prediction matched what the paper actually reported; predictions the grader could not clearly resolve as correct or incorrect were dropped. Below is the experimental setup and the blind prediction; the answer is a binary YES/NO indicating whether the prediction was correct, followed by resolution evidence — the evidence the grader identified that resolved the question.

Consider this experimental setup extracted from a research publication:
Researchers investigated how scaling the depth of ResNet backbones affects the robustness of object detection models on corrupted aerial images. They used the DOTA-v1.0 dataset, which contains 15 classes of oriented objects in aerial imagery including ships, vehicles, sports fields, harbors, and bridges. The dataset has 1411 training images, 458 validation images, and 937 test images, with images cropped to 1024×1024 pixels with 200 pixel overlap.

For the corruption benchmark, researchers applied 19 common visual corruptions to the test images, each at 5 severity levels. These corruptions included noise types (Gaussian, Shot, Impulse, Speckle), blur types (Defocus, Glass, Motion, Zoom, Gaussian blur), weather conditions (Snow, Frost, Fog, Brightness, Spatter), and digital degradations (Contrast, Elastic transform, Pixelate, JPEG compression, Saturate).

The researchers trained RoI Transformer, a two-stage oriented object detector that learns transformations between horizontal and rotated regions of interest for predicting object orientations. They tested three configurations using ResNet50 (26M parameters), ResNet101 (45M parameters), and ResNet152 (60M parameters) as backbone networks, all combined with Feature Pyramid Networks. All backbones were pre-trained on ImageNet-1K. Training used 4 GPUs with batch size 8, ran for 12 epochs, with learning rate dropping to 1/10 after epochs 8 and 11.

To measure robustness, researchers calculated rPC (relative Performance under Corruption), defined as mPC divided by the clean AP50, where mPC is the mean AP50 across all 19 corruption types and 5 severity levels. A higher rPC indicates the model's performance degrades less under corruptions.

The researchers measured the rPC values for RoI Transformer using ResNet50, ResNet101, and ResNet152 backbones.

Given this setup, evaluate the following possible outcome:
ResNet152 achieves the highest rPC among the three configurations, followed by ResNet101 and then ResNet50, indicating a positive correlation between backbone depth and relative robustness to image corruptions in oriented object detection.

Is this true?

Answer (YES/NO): NO